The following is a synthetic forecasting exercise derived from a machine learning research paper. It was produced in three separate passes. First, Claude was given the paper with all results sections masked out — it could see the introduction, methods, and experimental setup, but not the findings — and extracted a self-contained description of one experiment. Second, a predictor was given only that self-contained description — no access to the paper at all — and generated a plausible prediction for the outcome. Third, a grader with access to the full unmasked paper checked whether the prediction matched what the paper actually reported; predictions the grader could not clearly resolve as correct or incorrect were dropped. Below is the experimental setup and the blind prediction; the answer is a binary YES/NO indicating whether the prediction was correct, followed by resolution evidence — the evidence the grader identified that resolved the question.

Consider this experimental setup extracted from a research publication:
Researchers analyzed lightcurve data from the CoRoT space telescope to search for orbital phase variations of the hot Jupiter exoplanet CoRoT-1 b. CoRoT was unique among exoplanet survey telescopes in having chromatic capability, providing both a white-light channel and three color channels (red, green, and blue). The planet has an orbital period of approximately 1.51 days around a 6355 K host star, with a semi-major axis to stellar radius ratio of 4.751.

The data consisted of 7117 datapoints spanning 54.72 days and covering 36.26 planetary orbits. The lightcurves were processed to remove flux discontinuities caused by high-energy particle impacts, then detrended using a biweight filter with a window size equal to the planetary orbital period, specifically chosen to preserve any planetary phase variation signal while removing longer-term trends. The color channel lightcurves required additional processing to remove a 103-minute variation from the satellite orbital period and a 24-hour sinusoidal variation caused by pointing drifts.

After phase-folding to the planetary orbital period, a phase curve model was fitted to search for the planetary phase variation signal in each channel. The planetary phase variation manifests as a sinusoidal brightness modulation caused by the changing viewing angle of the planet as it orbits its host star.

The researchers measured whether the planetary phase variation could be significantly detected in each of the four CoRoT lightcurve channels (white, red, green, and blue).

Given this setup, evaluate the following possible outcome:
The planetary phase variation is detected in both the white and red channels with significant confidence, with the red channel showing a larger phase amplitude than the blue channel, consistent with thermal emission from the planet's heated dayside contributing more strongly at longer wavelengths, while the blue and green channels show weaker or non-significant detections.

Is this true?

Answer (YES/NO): NO